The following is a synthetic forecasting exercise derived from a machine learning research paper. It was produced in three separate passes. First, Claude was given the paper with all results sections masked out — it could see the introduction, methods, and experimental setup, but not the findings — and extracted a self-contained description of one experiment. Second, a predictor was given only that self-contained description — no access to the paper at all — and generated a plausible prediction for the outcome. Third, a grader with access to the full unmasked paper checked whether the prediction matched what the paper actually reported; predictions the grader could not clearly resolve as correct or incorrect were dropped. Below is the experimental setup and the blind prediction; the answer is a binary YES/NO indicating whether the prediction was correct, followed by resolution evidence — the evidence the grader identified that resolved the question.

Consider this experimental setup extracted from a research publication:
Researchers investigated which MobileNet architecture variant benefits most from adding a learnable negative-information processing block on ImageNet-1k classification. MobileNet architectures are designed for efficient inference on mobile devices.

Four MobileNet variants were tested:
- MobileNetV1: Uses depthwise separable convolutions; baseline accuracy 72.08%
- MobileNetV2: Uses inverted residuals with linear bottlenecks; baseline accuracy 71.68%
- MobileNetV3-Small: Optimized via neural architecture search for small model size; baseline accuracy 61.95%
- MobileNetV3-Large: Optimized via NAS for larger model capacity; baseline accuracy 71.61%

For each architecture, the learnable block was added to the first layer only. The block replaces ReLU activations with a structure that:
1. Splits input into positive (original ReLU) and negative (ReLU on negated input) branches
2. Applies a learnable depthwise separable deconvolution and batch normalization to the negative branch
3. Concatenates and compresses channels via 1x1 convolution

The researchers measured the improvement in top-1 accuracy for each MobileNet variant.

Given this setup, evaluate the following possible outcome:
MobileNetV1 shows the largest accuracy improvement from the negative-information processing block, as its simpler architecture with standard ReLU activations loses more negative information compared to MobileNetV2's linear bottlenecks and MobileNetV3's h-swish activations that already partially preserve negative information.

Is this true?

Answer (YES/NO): NO